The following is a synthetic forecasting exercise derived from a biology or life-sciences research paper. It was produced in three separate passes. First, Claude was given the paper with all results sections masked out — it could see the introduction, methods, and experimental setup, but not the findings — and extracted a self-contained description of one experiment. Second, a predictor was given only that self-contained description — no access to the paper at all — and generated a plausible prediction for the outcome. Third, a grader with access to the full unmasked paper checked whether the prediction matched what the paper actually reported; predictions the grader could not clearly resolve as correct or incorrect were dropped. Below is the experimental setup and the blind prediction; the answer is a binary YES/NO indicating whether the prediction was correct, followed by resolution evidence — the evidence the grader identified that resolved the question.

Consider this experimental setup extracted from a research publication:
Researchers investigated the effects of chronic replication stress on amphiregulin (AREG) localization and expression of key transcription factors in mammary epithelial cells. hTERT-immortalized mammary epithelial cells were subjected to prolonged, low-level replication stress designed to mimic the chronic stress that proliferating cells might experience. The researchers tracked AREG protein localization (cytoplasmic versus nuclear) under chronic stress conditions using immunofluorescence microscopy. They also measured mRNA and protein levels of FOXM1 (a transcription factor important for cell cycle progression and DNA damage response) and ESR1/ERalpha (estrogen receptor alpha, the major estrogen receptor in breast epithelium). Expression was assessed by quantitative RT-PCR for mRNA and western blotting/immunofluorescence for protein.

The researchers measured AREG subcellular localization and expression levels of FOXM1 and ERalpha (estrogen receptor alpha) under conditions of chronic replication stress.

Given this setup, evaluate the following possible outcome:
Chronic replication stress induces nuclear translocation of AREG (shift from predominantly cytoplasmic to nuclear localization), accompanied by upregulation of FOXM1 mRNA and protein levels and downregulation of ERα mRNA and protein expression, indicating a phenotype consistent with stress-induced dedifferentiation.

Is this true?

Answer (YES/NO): NO